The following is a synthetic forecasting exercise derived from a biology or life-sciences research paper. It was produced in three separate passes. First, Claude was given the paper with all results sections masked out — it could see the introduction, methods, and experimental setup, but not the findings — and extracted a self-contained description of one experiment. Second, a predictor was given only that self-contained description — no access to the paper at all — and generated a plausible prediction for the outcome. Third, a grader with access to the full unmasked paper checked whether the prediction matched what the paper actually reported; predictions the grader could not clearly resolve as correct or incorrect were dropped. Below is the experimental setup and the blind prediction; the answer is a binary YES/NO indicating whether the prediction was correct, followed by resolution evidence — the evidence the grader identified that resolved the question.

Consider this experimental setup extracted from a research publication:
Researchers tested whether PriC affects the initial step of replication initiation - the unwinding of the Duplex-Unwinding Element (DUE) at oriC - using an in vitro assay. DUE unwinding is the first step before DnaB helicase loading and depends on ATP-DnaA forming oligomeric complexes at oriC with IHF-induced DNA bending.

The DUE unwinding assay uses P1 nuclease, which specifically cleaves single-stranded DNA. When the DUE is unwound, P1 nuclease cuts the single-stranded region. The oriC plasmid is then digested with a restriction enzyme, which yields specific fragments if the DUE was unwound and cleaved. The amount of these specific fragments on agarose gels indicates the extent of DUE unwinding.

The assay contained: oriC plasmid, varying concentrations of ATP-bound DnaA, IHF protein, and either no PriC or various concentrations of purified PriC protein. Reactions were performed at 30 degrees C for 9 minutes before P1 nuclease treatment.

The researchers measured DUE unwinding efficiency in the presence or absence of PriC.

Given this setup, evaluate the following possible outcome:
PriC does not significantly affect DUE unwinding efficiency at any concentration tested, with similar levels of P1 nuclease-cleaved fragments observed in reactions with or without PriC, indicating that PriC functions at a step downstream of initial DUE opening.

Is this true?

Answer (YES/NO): YES